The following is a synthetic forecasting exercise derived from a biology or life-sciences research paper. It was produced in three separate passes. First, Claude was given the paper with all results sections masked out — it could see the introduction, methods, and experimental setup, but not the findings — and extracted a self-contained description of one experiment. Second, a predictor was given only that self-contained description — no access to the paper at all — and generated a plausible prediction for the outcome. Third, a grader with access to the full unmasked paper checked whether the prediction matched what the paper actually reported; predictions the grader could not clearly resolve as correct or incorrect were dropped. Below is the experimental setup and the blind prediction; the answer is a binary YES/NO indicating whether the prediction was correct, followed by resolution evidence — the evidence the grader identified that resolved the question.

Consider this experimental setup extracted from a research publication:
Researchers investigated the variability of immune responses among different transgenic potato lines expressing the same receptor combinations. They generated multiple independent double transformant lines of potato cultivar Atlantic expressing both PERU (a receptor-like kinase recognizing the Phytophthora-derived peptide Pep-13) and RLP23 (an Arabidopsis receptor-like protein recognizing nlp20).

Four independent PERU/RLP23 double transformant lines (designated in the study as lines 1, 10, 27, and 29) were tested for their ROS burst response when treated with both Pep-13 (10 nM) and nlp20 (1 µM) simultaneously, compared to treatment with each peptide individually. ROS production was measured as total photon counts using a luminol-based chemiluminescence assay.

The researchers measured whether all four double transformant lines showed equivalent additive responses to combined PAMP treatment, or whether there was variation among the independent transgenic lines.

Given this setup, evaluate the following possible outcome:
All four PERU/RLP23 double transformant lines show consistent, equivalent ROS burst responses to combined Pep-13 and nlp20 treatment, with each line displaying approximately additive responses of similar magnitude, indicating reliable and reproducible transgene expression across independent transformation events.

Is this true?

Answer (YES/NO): NO